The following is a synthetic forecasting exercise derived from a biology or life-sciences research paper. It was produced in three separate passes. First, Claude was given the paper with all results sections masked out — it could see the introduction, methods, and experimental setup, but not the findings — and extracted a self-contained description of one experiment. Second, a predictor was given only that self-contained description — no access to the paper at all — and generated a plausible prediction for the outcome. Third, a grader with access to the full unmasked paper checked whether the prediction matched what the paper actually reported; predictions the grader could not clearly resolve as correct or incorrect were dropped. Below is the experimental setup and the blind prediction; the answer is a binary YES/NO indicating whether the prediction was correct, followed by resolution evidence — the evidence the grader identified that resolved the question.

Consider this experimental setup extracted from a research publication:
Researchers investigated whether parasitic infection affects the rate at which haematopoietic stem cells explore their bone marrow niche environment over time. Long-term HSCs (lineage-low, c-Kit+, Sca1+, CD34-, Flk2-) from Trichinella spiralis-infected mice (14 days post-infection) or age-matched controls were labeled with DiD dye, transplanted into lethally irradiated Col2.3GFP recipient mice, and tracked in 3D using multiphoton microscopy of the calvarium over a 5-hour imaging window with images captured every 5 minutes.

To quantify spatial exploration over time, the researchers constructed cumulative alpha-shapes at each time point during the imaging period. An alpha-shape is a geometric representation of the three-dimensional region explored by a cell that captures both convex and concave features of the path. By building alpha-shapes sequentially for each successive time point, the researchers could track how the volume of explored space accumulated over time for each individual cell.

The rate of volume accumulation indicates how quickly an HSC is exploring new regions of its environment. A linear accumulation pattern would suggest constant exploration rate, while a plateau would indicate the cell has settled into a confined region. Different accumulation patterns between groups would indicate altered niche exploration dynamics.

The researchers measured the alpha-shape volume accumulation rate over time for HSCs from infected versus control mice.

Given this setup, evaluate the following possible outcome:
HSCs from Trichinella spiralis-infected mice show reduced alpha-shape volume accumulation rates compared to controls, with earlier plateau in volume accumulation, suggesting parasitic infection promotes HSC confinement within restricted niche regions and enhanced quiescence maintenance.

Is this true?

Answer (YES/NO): NO